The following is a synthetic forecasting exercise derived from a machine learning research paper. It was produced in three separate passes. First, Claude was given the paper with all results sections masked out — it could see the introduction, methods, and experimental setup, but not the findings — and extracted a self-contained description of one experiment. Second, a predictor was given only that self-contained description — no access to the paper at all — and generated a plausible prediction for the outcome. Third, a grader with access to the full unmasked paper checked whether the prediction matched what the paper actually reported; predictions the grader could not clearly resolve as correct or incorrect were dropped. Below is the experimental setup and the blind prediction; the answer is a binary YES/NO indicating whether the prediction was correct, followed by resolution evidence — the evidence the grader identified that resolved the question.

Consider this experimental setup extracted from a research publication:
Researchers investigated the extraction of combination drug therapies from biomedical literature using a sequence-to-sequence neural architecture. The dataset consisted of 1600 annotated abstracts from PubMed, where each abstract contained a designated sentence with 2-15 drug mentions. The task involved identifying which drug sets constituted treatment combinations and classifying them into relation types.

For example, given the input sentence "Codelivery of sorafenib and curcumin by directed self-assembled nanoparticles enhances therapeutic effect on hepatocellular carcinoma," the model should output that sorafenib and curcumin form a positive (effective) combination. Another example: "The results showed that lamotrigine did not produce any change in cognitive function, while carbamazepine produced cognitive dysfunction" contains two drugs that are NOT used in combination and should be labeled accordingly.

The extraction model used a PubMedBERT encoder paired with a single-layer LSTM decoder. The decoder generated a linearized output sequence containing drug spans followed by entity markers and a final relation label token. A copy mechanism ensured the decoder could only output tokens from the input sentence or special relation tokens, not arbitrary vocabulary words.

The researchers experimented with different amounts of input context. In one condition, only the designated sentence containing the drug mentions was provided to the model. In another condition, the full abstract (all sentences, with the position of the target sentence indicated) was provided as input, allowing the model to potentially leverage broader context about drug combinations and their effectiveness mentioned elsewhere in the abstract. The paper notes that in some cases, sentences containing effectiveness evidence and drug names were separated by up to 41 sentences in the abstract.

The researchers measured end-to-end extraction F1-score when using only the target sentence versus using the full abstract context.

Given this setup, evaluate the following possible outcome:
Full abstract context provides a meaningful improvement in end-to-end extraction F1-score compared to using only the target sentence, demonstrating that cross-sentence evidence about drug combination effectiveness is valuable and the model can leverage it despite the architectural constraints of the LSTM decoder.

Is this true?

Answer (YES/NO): NO